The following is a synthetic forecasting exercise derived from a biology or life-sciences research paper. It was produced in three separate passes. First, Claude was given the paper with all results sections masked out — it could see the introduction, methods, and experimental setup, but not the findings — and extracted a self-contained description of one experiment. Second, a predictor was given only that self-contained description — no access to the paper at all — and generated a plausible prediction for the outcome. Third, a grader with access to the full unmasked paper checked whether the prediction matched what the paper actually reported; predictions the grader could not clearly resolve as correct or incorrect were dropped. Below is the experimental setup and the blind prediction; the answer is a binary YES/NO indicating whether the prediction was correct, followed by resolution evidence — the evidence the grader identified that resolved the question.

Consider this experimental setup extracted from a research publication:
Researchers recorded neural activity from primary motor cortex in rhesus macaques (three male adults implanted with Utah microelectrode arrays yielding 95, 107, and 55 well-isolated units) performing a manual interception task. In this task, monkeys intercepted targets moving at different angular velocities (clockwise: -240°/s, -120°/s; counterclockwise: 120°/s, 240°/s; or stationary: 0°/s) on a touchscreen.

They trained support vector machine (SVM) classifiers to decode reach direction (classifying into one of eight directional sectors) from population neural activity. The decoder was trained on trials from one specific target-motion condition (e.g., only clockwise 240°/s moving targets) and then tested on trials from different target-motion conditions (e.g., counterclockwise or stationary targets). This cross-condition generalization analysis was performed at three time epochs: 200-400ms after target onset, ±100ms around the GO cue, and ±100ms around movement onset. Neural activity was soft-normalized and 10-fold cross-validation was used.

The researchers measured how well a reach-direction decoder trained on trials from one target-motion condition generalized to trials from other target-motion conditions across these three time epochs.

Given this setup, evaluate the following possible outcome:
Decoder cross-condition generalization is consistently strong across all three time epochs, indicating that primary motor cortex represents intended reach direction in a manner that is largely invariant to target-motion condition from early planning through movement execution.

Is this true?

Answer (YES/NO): NO